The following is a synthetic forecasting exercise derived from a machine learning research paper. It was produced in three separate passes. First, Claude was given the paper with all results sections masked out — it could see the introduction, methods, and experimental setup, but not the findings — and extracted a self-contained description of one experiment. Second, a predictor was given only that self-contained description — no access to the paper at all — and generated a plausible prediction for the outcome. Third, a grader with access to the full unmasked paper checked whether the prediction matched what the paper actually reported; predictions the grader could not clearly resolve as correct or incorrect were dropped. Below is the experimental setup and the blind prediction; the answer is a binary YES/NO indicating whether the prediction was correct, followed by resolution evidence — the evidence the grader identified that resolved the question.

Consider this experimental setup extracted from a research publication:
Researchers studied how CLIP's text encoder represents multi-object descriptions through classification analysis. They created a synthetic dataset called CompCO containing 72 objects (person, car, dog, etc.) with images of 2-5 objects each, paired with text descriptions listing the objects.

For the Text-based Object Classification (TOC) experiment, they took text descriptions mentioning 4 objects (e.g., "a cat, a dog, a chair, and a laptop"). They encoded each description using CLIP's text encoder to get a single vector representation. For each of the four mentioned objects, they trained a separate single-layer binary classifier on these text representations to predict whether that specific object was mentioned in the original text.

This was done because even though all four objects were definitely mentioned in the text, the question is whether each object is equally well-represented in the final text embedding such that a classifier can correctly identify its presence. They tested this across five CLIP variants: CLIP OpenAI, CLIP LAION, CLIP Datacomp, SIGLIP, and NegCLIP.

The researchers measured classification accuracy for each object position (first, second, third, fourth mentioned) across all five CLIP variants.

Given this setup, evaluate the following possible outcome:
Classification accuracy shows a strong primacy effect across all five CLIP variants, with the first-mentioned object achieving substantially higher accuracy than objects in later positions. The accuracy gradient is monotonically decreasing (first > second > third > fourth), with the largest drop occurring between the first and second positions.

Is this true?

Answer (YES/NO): NO